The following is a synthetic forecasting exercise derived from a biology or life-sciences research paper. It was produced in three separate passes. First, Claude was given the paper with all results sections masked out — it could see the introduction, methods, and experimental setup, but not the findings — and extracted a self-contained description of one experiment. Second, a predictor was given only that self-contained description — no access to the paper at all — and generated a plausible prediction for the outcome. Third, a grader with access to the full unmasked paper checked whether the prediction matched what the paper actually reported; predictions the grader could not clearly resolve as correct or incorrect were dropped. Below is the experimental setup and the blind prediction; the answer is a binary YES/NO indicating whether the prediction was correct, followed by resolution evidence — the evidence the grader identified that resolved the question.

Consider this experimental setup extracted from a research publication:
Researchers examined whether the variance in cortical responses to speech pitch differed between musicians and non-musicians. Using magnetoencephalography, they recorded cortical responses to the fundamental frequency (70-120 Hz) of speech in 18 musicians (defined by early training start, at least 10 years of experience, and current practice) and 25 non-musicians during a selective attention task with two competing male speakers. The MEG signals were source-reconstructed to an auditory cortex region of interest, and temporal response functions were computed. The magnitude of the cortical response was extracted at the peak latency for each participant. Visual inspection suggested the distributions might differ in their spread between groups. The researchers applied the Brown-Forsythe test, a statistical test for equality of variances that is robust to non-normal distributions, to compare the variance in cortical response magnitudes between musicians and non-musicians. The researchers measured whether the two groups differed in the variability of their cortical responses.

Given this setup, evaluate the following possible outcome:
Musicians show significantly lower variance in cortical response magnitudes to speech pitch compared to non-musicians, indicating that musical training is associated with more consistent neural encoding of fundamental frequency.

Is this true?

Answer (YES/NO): NO